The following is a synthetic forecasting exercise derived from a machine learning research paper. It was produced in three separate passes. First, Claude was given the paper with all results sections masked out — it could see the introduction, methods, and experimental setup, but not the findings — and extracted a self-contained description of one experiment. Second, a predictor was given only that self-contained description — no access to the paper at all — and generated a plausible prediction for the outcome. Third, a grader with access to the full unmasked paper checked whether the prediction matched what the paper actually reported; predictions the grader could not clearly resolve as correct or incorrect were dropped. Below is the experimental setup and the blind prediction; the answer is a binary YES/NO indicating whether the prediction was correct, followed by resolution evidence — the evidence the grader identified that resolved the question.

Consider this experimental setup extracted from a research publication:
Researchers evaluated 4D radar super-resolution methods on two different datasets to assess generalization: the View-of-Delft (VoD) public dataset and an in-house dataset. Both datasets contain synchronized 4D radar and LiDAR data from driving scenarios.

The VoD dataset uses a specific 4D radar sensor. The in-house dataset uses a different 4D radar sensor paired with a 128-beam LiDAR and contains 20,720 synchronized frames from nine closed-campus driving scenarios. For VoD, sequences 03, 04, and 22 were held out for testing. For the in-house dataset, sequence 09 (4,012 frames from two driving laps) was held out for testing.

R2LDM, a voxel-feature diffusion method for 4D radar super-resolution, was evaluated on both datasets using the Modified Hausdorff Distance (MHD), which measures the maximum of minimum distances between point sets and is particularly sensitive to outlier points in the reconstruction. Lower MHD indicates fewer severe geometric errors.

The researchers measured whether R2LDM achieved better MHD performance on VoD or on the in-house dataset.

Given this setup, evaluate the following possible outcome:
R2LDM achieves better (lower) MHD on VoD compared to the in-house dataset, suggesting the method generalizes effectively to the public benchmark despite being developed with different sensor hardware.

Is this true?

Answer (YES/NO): NO